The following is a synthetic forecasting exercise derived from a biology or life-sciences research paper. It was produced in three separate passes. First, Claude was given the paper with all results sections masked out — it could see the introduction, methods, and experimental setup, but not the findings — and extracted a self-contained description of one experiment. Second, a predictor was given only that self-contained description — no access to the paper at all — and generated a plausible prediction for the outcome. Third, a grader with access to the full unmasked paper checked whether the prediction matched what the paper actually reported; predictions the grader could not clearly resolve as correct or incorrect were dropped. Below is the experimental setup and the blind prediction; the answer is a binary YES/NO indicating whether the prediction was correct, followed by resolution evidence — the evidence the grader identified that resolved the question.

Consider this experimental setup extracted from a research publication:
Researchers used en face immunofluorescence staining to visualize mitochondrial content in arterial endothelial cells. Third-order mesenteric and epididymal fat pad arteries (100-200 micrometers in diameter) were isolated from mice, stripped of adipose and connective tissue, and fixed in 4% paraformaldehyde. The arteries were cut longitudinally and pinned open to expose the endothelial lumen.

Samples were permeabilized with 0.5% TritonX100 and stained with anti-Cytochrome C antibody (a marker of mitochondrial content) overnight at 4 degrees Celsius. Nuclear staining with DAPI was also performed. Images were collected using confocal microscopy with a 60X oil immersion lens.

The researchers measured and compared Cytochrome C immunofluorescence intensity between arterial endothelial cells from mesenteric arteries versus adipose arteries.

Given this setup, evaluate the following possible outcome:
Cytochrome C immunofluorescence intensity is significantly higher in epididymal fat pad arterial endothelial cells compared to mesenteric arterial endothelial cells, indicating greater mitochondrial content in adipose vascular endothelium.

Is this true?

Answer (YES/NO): YES